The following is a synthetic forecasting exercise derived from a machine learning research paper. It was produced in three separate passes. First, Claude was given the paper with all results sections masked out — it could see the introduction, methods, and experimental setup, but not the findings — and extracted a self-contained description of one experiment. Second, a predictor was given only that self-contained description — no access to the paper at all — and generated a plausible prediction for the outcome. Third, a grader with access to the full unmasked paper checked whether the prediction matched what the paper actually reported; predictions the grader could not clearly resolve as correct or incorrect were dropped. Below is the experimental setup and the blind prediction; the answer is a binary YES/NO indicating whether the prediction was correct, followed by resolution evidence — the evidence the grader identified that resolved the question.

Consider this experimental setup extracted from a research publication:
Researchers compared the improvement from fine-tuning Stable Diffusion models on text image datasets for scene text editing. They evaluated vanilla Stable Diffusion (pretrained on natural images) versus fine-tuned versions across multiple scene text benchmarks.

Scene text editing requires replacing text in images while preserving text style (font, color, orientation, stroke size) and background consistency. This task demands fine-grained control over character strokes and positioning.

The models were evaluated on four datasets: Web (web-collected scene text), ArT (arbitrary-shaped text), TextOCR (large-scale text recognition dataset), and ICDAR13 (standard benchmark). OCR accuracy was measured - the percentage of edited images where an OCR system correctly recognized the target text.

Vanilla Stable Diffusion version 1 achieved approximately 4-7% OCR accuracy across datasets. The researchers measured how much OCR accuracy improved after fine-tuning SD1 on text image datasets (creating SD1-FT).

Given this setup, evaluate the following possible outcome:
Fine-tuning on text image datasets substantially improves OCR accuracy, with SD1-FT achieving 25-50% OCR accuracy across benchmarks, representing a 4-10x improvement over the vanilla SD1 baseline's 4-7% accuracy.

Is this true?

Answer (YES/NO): YES